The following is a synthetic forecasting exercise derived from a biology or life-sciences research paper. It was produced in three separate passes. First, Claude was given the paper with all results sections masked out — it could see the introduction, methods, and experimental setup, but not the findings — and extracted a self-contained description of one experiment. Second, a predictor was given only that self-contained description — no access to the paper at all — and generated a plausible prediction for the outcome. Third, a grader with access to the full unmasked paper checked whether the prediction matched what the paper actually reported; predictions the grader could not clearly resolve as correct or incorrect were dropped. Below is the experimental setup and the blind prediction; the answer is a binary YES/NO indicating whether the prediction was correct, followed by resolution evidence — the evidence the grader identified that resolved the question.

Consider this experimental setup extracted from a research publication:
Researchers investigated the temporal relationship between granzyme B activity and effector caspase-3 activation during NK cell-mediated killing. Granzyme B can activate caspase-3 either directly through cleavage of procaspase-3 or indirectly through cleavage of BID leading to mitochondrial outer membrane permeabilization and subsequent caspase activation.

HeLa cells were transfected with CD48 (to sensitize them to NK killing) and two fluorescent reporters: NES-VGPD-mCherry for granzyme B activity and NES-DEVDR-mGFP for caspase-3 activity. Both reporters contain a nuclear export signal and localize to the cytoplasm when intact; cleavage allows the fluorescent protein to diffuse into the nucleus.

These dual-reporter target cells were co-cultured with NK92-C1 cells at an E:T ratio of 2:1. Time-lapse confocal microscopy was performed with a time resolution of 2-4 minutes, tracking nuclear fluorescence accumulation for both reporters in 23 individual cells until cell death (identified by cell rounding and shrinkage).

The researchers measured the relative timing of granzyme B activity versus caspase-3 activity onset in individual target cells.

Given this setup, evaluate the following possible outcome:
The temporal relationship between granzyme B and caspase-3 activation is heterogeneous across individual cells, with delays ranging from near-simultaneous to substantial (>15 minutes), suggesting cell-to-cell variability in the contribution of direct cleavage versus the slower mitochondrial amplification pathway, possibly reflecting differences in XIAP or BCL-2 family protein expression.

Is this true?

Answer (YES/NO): NO